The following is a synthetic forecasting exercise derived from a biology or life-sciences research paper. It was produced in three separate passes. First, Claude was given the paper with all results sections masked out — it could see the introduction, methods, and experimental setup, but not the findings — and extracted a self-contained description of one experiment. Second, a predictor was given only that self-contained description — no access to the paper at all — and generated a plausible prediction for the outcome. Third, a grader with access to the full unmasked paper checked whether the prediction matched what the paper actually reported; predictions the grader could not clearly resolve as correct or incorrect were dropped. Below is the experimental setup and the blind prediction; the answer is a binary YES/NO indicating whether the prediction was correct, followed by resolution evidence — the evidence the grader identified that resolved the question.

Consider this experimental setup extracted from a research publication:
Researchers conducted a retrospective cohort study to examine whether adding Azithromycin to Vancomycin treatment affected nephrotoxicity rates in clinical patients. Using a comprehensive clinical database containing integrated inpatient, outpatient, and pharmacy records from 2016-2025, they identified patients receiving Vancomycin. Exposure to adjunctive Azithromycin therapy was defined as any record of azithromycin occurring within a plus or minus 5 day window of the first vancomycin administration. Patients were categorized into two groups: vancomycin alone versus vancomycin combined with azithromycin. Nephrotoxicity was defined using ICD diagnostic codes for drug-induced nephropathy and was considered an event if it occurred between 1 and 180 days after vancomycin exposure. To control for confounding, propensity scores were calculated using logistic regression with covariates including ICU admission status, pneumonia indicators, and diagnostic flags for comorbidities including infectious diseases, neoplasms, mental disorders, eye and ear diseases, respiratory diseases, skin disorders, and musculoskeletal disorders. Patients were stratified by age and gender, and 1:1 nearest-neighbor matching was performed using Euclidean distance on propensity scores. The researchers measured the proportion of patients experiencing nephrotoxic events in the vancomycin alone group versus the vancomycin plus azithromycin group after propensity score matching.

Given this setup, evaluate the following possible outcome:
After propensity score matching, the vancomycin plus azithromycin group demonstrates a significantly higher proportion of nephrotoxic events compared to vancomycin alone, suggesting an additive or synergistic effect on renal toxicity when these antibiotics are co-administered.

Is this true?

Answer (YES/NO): NO